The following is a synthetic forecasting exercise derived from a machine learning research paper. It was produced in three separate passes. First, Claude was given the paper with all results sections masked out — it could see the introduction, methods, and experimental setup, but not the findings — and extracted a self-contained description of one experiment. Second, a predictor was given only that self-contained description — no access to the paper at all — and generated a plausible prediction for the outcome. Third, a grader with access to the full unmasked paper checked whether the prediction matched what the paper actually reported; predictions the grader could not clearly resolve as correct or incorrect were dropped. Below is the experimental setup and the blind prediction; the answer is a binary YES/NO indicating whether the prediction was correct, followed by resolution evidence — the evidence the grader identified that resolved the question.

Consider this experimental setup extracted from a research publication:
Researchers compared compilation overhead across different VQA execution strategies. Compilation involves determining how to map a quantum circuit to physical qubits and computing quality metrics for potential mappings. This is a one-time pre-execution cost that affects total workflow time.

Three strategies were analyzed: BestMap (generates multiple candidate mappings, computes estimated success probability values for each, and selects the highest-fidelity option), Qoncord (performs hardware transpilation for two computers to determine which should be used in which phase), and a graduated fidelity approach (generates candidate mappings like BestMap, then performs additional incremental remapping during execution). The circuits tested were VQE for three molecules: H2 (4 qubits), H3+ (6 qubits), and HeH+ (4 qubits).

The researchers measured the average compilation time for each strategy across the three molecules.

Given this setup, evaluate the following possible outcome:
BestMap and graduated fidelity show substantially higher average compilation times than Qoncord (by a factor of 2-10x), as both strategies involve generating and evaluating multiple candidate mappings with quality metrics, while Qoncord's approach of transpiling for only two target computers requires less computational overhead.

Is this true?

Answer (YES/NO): NO